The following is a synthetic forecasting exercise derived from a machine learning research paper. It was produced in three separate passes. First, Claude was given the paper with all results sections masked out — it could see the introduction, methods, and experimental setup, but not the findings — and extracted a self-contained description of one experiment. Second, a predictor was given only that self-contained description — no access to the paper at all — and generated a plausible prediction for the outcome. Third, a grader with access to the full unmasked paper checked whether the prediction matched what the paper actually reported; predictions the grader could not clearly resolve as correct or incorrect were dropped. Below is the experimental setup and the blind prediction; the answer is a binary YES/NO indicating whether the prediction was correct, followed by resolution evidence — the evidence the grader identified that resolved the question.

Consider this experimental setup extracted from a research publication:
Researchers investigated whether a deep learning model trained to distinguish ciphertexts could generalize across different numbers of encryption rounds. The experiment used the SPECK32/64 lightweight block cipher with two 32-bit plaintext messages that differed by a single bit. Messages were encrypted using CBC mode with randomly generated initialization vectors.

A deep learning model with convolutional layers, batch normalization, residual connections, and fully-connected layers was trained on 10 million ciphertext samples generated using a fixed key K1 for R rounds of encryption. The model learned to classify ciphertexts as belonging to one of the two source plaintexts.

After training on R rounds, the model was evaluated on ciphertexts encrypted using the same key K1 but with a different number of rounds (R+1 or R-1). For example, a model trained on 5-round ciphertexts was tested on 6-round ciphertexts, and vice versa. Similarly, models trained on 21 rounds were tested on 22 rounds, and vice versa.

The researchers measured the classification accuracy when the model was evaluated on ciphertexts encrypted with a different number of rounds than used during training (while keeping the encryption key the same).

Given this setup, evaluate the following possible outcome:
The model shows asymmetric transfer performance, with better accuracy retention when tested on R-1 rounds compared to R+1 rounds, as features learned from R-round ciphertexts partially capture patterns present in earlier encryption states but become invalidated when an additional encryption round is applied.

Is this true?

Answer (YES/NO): NO